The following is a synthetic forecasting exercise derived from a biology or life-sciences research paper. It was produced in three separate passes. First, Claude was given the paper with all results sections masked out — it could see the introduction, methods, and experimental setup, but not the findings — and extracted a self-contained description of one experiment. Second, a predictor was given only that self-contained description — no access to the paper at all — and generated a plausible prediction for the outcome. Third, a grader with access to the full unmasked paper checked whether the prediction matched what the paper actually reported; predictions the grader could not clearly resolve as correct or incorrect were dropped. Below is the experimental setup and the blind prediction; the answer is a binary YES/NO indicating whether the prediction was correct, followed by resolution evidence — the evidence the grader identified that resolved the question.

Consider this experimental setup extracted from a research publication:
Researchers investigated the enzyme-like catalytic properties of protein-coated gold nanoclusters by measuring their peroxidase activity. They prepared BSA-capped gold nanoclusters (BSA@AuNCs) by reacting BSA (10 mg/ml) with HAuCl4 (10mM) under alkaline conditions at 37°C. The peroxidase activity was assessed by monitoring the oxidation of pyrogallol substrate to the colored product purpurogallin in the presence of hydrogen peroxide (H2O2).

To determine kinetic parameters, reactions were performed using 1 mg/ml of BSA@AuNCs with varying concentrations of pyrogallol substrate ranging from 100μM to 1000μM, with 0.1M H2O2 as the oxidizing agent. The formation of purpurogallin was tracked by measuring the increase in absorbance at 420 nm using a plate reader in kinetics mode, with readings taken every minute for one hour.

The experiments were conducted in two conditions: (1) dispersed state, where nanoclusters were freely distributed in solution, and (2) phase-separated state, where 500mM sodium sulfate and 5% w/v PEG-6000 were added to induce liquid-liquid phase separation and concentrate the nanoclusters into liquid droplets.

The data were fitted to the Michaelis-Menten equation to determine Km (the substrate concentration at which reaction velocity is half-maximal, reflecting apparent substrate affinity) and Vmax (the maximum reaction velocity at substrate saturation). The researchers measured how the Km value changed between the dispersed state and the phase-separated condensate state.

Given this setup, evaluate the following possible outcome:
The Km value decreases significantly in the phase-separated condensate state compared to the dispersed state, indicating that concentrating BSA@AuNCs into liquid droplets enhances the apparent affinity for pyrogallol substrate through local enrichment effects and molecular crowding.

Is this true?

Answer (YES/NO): YES